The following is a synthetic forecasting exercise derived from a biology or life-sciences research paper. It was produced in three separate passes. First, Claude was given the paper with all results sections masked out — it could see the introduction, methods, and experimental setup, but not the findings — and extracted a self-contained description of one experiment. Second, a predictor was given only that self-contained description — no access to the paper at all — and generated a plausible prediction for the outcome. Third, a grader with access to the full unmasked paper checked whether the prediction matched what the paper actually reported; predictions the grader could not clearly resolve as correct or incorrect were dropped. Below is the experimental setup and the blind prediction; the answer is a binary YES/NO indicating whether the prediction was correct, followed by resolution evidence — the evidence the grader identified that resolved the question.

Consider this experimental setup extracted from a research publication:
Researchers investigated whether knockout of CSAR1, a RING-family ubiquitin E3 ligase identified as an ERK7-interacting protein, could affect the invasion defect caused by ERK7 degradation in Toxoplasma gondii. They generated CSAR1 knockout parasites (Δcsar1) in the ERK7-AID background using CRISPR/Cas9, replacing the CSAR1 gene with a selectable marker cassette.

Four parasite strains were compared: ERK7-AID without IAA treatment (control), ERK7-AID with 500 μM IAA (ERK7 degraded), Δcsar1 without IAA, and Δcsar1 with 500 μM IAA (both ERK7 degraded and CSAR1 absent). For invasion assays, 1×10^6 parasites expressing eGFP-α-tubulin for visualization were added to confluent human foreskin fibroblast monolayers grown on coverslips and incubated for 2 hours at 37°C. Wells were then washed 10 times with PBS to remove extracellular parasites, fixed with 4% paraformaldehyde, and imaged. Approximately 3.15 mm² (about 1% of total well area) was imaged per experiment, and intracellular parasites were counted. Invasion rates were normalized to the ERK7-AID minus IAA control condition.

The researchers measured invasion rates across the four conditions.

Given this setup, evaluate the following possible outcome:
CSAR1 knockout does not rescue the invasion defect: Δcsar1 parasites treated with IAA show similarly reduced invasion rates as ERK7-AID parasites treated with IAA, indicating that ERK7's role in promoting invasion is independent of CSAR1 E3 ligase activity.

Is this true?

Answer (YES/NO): NO